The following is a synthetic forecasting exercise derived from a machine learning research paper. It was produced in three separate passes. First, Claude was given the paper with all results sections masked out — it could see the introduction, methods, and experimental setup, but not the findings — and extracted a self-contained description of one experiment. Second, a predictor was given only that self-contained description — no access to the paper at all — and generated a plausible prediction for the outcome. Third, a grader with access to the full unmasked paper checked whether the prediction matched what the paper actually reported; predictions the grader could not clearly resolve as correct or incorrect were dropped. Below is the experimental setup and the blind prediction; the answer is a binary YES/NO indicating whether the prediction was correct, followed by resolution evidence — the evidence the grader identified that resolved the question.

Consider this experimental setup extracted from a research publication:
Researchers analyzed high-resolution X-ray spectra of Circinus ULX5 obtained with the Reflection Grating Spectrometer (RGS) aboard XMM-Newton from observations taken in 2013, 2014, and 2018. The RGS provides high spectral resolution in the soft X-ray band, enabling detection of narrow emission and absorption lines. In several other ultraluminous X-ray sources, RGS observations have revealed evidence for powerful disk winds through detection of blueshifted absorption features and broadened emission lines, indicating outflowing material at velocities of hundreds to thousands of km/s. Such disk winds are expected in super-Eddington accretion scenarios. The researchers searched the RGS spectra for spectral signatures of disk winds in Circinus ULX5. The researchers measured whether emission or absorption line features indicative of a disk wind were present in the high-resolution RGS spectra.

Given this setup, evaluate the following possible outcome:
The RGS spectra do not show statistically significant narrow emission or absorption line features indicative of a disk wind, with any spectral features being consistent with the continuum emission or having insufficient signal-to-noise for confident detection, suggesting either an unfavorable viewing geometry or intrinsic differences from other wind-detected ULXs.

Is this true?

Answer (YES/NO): YES